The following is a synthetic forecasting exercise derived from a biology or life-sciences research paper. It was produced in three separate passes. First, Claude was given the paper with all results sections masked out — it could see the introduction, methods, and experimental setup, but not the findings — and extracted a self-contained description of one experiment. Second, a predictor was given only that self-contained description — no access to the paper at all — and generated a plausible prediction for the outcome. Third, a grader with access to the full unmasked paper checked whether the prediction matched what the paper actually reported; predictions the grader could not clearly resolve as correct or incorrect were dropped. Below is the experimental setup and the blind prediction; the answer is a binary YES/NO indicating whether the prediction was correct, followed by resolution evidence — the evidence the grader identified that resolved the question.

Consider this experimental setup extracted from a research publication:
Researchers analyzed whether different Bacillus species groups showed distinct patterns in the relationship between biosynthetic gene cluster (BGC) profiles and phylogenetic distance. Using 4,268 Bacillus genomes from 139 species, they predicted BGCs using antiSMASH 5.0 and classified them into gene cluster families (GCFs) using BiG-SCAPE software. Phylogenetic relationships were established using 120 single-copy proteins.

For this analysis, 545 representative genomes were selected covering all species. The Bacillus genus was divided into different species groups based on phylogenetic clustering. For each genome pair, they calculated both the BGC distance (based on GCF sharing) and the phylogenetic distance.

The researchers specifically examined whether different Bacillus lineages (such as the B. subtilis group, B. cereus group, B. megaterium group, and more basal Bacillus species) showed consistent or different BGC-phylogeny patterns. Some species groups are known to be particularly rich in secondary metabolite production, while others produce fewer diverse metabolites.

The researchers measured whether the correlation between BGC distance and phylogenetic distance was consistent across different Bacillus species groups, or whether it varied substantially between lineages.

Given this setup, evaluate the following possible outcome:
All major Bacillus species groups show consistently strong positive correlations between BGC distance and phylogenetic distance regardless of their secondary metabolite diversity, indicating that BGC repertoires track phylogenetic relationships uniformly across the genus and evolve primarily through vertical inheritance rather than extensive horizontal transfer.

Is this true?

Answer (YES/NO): NO